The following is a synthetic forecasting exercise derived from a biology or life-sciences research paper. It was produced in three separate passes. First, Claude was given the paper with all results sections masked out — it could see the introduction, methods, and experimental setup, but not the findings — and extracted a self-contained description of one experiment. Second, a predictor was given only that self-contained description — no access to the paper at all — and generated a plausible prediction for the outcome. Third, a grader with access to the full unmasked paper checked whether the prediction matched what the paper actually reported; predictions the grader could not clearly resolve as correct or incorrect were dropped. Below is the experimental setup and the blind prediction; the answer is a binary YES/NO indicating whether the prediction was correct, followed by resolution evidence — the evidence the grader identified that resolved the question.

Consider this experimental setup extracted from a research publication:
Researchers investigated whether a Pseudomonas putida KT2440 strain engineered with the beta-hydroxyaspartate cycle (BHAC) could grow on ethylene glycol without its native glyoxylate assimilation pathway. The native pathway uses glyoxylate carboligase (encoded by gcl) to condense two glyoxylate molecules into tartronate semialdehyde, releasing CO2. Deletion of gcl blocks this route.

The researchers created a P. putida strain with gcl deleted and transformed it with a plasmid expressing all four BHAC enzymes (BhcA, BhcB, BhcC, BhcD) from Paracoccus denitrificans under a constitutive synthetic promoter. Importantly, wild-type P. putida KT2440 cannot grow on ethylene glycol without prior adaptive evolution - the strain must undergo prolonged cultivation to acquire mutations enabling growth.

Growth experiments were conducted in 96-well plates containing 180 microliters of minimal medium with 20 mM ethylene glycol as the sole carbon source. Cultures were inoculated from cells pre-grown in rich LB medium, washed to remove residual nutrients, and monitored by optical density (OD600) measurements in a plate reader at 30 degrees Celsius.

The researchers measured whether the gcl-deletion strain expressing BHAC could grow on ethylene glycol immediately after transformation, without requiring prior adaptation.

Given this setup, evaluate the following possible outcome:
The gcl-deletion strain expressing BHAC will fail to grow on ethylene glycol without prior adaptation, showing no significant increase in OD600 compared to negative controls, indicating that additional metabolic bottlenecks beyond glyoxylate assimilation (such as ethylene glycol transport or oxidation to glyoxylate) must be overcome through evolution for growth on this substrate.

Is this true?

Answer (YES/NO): NO